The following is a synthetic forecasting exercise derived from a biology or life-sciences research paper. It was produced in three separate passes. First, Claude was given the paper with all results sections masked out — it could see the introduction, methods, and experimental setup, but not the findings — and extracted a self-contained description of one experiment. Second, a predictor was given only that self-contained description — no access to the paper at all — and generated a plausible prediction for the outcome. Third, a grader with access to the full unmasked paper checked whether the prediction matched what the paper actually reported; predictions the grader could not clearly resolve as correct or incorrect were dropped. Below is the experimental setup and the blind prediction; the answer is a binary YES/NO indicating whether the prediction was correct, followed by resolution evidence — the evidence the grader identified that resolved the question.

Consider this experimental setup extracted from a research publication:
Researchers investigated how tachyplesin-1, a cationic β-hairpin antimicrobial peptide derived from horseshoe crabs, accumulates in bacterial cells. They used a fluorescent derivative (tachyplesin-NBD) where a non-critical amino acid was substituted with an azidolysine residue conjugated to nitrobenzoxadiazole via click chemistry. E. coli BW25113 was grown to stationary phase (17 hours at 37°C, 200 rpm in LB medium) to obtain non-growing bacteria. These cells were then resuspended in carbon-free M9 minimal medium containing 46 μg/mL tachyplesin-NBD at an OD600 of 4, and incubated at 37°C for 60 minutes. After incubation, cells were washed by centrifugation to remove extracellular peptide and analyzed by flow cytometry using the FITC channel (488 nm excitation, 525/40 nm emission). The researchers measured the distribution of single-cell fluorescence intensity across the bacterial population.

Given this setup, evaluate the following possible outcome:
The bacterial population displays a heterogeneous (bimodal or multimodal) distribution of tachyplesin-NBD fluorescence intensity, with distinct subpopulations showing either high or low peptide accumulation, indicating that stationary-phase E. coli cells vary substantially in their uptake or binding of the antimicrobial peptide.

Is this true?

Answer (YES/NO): YES